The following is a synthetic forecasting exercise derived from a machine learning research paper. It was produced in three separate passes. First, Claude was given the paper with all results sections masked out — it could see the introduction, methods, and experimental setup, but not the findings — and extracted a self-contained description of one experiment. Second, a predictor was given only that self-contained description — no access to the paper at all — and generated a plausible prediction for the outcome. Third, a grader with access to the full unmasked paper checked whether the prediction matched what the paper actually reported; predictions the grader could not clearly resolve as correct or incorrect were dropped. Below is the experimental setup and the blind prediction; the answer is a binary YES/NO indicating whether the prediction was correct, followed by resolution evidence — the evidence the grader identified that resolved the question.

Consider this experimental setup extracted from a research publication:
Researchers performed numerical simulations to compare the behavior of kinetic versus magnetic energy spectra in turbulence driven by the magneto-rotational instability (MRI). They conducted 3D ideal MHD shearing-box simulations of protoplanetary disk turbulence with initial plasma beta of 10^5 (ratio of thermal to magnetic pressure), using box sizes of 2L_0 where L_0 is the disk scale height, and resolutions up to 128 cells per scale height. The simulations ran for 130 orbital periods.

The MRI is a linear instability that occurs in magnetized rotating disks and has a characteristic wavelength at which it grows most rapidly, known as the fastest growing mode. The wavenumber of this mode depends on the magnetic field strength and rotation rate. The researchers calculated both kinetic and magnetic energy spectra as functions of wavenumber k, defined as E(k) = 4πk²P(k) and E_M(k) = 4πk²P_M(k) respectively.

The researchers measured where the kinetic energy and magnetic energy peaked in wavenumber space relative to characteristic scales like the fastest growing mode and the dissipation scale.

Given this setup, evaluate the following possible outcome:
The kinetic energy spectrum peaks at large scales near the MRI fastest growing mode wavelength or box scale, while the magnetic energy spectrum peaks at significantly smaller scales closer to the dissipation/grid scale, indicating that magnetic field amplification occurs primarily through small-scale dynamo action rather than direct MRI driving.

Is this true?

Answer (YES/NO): YES